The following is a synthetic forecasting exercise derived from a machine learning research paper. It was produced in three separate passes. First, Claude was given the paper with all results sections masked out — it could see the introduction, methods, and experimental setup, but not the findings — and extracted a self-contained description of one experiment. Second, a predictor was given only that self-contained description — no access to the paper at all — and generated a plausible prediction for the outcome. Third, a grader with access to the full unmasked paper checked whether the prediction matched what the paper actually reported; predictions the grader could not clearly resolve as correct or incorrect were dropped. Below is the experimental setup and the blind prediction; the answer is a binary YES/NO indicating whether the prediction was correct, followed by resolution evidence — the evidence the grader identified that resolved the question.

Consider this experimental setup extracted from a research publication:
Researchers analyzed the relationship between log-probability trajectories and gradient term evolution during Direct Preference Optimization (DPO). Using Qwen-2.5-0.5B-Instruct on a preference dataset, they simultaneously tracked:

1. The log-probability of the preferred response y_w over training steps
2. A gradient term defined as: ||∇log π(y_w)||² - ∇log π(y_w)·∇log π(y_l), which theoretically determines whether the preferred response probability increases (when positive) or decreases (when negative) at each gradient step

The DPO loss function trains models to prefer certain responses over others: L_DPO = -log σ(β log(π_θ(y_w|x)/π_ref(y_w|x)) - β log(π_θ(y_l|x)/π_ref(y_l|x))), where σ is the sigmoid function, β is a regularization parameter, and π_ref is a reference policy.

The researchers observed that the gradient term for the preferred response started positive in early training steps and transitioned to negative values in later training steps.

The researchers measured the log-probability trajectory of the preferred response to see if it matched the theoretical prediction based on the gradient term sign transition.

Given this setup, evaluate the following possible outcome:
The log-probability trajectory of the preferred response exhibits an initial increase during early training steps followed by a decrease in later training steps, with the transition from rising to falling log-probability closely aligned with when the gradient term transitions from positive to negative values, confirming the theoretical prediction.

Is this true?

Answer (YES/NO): YES